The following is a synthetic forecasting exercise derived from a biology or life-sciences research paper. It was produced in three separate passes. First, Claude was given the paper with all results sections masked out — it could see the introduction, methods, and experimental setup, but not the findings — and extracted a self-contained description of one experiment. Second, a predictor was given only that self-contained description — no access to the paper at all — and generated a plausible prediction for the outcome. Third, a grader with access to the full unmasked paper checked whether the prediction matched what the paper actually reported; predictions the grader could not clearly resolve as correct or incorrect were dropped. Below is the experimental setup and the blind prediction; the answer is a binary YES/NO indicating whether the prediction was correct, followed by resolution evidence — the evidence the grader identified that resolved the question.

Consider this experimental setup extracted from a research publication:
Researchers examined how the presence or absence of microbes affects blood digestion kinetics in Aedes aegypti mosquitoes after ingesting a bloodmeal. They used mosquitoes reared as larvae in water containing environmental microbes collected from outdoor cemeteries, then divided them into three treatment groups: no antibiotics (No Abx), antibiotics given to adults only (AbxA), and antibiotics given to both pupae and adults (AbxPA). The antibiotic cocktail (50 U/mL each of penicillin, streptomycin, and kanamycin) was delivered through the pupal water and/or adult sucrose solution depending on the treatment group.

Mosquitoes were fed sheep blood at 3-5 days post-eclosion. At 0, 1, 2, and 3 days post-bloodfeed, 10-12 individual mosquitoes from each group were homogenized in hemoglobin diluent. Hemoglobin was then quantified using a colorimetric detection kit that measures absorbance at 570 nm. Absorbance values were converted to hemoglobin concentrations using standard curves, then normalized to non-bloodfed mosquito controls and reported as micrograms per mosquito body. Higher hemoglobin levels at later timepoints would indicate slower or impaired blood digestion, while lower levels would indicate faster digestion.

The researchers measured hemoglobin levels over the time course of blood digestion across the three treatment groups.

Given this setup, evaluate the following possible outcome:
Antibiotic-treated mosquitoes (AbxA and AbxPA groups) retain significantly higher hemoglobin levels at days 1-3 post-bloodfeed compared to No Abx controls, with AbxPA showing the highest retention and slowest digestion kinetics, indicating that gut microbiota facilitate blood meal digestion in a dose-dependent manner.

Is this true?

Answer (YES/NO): NO